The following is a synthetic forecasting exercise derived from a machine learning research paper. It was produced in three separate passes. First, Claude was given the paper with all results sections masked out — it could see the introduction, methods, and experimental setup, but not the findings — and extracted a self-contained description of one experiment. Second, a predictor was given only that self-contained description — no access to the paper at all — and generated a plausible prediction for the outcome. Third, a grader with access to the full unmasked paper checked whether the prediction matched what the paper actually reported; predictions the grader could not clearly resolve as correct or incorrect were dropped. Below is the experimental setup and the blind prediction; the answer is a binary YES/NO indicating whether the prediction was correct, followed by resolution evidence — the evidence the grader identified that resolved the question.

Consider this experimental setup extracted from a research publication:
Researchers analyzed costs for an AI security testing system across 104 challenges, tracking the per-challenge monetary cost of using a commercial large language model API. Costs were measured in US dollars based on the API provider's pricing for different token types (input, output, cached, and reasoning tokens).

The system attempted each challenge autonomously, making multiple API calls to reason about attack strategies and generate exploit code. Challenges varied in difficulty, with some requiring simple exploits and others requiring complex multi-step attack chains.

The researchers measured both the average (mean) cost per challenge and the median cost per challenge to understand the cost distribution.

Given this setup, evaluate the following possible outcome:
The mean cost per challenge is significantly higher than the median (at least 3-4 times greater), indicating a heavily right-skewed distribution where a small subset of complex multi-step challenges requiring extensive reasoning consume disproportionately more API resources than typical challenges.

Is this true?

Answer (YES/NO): NO